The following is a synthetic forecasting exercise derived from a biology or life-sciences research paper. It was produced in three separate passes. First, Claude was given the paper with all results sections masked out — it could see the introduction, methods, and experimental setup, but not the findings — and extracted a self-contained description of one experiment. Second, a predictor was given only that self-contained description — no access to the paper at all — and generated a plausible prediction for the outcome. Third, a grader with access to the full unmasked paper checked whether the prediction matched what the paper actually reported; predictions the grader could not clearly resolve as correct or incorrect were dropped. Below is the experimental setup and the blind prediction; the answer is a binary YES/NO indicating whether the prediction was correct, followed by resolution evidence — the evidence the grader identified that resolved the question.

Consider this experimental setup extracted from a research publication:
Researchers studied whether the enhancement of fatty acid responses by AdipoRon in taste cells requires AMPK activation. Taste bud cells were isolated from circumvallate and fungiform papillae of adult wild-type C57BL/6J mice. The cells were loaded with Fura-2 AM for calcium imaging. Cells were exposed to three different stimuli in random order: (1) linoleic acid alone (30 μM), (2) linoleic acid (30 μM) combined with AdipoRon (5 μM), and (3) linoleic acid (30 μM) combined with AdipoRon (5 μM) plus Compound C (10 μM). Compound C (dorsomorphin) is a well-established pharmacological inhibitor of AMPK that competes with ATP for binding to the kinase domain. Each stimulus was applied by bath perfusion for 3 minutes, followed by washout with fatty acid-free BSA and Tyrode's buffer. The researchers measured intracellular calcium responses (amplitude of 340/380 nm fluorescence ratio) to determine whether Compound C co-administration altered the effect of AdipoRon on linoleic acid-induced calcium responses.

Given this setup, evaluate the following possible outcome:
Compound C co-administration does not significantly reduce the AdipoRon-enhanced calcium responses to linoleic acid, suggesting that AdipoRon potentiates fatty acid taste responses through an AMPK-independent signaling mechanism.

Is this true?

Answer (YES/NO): NO